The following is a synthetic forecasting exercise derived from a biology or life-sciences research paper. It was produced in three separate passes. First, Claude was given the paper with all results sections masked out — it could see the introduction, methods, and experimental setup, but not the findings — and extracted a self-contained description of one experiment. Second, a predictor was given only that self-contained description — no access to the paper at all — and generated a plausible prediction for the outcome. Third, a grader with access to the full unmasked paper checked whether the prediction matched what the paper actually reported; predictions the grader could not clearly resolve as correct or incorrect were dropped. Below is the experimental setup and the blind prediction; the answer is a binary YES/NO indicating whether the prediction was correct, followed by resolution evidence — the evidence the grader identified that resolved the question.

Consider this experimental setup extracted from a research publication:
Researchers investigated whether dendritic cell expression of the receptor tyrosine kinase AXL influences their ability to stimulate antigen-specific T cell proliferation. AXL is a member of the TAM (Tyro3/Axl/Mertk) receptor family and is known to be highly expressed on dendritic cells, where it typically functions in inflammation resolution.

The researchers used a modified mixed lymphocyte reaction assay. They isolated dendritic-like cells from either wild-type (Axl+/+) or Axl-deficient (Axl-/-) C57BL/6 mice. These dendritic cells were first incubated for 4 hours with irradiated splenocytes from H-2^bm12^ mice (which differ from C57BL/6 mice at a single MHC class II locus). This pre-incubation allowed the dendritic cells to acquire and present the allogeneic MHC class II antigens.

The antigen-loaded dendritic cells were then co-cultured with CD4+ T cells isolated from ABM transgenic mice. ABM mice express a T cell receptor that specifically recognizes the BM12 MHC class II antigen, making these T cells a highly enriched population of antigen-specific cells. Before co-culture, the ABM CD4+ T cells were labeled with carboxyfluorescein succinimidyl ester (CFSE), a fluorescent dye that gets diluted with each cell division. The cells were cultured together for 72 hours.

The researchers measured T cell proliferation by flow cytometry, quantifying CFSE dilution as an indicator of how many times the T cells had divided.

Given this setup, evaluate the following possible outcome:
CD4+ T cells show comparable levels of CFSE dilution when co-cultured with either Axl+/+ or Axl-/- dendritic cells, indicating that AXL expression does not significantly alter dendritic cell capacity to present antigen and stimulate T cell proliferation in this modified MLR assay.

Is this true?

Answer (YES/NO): NO